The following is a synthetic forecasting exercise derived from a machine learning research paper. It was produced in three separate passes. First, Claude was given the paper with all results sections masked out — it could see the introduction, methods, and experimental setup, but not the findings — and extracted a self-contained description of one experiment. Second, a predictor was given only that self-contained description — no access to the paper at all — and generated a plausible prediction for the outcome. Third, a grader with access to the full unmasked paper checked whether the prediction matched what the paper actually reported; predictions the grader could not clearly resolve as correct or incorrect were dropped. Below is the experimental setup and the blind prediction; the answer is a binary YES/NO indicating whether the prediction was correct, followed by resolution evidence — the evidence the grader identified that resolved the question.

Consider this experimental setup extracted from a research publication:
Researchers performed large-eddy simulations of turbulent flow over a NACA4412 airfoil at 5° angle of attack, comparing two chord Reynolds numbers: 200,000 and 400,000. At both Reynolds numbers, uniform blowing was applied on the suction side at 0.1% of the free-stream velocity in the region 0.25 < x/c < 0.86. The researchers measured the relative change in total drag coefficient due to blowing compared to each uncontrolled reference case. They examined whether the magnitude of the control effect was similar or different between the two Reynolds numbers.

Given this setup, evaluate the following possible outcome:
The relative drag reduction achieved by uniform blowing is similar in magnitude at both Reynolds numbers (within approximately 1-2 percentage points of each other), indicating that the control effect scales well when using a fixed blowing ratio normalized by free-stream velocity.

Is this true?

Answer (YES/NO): NO